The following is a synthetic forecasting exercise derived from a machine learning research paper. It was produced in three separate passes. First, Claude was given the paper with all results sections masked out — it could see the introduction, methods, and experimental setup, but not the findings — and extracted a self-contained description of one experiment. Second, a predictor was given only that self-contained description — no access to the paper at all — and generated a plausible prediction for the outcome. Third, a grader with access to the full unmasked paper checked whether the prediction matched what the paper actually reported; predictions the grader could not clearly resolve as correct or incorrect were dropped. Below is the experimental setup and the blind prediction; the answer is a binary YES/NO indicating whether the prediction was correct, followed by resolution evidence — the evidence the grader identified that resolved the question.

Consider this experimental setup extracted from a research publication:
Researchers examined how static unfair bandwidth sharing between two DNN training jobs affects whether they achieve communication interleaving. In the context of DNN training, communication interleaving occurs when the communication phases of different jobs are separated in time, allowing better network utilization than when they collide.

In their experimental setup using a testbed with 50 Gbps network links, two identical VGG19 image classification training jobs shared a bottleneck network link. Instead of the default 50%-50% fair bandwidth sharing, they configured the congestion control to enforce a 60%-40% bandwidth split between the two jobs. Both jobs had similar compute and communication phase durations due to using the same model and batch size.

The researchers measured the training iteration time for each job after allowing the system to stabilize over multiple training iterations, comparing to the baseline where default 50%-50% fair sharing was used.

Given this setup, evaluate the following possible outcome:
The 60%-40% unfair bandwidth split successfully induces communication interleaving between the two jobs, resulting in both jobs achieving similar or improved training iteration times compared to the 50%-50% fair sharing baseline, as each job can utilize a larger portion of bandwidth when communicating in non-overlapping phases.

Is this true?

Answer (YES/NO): YES